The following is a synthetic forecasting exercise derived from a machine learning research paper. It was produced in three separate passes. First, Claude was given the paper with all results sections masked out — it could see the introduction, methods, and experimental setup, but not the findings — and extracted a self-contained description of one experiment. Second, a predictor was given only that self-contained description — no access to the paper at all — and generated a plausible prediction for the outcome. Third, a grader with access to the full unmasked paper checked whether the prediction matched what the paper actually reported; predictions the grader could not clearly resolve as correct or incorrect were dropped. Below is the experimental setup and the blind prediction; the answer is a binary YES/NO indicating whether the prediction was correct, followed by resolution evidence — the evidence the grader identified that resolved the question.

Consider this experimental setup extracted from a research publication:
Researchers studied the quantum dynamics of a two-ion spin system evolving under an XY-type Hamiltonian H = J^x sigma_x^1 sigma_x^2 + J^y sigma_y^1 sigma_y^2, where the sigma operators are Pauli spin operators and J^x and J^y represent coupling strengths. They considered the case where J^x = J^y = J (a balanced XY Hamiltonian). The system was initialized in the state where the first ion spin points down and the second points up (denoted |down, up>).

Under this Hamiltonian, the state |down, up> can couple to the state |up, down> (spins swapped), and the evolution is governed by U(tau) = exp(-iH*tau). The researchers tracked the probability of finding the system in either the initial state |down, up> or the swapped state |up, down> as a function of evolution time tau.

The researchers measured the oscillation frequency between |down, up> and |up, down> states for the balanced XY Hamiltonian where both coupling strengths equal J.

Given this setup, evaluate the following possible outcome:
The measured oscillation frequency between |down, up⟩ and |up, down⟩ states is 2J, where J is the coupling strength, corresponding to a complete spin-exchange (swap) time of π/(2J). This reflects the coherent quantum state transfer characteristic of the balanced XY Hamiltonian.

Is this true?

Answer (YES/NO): NO